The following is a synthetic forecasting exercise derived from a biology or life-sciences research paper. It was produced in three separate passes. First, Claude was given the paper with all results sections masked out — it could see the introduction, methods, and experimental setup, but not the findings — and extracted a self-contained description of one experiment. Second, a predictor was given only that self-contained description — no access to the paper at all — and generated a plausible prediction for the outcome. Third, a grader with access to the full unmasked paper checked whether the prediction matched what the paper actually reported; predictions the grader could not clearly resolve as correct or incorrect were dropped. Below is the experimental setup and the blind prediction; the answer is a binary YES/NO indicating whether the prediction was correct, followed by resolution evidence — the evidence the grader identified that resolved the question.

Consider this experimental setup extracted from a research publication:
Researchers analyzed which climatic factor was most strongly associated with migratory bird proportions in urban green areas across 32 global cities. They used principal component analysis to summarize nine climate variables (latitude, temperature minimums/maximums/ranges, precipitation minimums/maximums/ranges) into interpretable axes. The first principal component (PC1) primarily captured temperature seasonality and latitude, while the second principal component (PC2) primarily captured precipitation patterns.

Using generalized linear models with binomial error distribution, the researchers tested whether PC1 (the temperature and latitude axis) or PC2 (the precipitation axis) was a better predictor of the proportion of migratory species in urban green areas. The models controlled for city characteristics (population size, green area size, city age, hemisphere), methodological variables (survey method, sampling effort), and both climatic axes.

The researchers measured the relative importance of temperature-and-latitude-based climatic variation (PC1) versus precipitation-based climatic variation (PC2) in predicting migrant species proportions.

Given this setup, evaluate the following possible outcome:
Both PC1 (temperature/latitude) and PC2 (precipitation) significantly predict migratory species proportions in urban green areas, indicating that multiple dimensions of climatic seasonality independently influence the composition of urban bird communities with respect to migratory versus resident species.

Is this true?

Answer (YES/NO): YES